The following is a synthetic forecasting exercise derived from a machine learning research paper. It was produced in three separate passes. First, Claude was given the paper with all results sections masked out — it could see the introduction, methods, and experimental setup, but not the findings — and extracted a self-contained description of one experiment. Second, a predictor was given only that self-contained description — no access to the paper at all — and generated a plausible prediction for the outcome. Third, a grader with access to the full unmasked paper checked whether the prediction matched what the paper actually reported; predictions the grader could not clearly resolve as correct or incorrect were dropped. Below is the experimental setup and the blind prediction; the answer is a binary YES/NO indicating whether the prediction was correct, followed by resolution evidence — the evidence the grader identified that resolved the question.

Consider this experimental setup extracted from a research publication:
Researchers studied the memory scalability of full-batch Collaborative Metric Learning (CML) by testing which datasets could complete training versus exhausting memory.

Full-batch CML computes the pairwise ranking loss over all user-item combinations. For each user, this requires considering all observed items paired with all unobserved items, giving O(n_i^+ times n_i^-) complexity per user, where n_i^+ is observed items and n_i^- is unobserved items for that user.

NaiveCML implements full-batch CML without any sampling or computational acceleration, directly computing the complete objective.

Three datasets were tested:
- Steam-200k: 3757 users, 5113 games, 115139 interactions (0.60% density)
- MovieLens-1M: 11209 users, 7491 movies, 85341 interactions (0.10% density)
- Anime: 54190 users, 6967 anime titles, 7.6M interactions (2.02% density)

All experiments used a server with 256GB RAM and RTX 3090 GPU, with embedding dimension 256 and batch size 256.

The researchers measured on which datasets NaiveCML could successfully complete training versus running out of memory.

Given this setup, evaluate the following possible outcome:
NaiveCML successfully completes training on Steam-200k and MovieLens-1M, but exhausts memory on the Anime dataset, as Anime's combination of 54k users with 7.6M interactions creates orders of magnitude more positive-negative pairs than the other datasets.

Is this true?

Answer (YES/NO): NO